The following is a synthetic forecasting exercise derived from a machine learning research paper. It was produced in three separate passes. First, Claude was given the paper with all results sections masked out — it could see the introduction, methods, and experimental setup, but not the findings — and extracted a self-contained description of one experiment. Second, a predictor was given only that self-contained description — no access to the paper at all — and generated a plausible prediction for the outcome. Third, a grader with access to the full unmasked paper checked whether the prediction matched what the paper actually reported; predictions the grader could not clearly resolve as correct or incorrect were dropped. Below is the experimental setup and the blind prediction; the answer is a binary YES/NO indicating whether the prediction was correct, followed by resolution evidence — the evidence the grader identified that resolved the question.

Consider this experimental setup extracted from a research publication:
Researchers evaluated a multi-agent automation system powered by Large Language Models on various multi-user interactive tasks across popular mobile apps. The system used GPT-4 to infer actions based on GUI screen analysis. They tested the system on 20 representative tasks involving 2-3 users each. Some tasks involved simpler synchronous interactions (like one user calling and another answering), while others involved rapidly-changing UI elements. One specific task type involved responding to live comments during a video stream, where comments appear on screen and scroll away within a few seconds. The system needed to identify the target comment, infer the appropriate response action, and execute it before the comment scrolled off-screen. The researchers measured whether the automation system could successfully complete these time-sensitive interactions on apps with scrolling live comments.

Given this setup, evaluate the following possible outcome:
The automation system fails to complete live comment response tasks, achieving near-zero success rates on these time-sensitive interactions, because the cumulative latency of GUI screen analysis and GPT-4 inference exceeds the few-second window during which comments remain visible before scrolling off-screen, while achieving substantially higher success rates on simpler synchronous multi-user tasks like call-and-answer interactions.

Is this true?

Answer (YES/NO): YES